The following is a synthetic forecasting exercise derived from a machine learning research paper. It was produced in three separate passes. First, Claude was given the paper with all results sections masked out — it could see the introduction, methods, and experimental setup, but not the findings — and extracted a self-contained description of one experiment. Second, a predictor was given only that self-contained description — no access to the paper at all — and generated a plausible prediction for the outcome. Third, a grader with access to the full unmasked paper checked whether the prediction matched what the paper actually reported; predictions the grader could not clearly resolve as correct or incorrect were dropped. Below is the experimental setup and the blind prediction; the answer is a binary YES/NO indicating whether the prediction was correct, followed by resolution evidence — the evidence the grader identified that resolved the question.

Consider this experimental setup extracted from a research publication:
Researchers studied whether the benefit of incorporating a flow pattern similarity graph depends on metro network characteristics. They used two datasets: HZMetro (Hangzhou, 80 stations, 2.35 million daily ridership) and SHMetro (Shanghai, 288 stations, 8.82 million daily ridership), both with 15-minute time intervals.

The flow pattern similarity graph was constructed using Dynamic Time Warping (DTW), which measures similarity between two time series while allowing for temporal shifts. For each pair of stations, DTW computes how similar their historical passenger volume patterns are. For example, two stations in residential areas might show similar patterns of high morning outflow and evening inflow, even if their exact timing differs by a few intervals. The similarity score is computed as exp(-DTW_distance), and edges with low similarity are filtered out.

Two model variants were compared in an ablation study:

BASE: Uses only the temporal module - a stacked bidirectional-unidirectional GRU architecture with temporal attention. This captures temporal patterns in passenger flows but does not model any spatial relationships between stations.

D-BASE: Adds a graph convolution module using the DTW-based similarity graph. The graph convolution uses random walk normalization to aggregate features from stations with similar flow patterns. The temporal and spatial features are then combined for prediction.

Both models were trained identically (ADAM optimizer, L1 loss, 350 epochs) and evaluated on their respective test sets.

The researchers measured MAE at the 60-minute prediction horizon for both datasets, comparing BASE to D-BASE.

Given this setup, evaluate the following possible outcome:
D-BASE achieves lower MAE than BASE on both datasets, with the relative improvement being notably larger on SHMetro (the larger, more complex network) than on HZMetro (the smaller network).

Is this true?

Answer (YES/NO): NO